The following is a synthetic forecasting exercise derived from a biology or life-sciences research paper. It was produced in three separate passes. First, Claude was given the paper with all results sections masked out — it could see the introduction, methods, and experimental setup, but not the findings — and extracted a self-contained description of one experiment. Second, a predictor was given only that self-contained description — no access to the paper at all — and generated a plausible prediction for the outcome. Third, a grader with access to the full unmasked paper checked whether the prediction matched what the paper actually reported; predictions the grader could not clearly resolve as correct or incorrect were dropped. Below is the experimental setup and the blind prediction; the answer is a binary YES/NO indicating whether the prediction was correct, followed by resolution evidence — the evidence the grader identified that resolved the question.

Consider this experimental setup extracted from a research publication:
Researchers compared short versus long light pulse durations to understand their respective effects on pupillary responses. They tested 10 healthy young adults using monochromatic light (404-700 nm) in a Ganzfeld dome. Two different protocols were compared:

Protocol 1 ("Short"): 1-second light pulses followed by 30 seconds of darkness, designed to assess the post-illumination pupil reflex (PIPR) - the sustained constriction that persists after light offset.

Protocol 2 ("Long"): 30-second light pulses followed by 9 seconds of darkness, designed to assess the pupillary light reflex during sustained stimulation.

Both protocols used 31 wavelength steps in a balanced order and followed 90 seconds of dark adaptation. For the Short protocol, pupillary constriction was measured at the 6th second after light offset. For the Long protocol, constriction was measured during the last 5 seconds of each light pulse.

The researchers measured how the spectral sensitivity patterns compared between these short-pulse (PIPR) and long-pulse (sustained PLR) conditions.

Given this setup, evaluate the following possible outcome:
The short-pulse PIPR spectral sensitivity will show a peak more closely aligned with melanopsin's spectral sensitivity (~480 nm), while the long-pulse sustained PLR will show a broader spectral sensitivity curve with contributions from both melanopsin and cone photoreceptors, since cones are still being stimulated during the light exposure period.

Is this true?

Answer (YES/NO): NO